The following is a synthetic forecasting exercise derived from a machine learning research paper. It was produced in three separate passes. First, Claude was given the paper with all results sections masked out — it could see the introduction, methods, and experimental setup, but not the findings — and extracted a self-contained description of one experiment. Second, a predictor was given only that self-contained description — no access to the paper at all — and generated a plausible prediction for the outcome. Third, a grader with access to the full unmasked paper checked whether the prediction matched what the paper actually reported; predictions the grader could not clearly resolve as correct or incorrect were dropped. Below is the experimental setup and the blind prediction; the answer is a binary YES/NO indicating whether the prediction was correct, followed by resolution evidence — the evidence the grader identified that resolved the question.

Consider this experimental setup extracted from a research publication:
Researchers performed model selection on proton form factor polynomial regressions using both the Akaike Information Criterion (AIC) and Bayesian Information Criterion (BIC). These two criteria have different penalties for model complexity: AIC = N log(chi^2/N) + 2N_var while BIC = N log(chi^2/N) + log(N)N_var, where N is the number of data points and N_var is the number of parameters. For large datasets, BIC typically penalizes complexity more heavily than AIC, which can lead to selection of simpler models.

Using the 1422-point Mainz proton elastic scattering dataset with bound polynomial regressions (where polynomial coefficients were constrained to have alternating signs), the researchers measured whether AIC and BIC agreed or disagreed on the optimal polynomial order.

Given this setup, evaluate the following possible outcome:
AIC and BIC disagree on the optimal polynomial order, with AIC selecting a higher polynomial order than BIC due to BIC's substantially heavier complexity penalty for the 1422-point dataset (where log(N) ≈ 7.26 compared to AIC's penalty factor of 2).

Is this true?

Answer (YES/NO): NO